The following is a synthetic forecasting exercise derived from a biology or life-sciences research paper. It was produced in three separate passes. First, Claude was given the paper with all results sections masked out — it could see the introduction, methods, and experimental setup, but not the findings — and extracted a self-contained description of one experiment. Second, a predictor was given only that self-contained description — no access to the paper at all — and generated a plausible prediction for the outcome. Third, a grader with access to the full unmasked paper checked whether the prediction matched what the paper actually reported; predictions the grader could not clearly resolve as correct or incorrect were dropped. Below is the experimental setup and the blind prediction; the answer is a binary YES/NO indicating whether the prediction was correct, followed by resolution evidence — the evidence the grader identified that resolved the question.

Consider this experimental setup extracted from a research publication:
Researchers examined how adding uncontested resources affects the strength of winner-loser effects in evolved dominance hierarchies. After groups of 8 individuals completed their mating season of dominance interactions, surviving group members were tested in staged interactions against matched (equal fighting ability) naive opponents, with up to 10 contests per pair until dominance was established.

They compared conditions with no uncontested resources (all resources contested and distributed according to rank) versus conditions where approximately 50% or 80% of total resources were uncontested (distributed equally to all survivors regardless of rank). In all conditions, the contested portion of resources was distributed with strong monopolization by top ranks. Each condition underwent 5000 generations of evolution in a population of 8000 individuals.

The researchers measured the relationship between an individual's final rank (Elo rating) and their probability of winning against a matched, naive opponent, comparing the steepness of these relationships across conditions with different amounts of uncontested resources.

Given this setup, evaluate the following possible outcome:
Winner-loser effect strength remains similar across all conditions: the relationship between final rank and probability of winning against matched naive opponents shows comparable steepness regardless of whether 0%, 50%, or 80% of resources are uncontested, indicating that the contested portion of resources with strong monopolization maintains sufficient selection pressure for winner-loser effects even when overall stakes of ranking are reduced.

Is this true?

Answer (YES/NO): NO